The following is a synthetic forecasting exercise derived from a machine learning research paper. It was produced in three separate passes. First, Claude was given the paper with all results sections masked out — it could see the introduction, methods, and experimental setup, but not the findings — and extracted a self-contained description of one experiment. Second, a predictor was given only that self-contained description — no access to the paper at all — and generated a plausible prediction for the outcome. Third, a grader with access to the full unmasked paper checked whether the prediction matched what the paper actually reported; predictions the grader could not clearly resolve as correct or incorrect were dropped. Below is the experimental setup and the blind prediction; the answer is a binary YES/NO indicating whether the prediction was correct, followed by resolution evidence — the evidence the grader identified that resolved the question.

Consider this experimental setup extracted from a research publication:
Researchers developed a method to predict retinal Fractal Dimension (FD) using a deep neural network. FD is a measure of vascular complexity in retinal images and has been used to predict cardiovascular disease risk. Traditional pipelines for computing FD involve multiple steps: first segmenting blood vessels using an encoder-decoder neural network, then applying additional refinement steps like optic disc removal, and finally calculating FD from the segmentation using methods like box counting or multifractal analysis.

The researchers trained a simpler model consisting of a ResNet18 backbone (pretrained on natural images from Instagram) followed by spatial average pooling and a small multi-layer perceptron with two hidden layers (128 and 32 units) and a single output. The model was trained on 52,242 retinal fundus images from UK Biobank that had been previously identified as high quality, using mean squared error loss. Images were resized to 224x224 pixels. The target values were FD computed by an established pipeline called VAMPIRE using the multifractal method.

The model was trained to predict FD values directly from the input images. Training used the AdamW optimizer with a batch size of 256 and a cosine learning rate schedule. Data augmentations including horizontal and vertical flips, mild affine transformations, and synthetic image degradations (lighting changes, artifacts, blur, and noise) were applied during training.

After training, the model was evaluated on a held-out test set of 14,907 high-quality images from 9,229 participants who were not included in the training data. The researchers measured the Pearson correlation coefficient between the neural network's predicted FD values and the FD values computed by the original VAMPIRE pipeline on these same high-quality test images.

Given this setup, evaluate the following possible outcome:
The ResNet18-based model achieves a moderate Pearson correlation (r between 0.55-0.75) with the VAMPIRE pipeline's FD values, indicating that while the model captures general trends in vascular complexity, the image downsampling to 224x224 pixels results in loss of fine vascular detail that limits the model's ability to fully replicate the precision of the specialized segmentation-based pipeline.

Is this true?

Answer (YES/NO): NO